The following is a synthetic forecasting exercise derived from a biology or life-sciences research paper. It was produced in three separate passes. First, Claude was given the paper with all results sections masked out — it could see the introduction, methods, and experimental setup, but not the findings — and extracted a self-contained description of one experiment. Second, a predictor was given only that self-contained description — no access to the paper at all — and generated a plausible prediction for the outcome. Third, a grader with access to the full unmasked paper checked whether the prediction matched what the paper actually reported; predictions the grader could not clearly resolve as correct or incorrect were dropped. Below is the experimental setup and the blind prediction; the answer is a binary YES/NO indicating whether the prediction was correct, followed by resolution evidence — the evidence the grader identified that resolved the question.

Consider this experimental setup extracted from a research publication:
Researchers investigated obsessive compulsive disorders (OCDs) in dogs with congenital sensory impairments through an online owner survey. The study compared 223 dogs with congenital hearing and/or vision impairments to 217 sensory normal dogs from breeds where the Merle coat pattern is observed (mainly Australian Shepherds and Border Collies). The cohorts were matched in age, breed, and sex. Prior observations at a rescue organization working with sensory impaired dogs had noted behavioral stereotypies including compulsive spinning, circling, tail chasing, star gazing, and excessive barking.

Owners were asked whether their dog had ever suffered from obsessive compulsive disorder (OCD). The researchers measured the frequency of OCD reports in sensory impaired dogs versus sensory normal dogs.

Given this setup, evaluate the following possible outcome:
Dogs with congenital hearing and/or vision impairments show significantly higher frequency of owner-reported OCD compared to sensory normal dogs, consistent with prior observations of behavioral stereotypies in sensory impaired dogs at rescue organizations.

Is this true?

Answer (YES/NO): YES